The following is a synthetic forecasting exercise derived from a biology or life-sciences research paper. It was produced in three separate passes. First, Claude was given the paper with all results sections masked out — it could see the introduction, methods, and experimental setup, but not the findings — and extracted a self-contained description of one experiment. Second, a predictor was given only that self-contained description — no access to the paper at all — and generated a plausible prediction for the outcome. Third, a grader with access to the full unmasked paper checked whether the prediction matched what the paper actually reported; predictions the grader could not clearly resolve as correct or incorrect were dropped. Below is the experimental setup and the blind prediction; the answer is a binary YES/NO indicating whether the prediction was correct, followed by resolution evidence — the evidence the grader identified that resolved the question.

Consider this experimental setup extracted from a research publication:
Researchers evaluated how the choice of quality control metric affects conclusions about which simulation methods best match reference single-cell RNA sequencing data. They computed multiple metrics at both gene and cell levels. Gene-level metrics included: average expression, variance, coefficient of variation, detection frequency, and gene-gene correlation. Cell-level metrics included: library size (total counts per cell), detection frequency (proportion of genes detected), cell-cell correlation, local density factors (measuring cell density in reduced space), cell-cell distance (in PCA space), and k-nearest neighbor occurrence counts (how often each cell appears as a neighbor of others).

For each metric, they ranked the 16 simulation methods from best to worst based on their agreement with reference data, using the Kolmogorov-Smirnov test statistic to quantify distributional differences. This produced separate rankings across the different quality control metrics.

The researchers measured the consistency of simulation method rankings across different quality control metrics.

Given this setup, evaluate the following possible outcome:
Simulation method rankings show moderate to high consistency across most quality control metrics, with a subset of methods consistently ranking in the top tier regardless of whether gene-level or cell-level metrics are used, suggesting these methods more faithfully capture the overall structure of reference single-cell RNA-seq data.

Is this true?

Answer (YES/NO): YES